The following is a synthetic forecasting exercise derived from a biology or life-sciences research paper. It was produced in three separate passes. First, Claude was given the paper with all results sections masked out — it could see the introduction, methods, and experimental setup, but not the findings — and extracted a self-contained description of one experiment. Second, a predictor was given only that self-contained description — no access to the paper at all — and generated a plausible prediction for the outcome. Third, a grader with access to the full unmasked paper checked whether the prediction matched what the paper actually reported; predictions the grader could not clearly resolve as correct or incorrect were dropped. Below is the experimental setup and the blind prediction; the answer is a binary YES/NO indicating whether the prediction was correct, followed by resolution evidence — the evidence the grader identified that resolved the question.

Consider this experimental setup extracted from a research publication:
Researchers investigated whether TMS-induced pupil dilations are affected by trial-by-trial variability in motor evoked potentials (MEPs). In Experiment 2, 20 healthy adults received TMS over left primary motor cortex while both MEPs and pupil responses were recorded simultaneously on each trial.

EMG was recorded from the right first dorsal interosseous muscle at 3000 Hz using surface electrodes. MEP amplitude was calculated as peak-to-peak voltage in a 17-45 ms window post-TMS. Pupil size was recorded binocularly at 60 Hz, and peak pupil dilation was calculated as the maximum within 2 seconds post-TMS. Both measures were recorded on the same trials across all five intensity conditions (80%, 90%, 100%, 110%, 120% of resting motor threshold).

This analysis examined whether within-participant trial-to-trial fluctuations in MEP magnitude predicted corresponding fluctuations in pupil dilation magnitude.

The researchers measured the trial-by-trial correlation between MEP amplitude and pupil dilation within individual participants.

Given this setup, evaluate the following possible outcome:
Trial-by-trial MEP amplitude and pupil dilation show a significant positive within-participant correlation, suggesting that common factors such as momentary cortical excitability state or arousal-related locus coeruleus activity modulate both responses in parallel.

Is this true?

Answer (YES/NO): NO